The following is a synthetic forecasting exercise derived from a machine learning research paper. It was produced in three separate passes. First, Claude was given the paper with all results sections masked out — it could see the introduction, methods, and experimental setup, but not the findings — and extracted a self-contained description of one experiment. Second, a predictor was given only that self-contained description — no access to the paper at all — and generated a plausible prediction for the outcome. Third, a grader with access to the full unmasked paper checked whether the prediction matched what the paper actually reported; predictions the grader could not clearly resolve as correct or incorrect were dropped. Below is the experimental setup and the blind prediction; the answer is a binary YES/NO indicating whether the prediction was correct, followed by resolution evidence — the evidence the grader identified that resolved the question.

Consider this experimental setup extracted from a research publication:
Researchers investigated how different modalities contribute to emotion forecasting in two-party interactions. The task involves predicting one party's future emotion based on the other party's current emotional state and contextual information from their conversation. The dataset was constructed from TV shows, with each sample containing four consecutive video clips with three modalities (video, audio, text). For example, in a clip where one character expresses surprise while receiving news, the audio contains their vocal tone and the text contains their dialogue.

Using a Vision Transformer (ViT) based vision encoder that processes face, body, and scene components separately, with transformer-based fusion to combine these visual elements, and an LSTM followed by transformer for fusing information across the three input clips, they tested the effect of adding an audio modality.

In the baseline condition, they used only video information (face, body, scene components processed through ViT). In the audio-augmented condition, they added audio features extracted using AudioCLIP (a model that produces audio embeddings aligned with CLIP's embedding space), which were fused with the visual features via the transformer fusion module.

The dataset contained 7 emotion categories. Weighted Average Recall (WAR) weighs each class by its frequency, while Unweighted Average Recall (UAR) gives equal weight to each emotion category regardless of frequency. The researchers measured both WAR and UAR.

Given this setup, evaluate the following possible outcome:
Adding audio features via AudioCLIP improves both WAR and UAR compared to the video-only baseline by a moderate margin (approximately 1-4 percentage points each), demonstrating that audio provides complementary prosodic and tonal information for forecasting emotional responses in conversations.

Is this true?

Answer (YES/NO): NO